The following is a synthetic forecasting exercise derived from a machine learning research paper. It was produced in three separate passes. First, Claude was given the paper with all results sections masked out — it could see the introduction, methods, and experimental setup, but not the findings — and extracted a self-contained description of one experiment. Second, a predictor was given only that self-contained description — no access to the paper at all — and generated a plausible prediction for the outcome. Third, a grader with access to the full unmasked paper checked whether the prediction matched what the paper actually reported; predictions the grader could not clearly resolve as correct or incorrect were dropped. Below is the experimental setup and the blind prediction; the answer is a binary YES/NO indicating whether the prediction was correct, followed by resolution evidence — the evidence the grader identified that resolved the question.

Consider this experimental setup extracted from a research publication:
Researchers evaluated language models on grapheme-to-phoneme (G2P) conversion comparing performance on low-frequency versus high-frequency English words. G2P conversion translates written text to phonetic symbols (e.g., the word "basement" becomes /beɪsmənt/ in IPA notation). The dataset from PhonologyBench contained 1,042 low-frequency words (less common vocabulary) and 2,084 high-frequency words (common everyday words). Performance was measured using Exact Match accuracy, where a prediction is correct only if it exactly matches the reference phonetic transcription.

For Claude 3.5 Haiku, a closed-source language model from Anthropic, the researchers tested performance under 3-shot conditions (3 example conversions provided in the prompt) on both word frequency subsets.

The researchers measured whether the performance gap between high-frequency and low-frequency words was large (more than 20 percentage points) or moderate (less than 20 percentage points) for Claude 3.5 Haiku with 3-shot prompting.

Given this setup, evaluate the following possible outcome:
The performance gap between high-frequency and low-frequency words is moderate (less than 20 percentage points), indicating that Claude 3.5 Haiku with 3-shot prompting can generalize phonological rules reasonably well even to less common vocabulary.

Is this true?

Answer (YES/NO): NO